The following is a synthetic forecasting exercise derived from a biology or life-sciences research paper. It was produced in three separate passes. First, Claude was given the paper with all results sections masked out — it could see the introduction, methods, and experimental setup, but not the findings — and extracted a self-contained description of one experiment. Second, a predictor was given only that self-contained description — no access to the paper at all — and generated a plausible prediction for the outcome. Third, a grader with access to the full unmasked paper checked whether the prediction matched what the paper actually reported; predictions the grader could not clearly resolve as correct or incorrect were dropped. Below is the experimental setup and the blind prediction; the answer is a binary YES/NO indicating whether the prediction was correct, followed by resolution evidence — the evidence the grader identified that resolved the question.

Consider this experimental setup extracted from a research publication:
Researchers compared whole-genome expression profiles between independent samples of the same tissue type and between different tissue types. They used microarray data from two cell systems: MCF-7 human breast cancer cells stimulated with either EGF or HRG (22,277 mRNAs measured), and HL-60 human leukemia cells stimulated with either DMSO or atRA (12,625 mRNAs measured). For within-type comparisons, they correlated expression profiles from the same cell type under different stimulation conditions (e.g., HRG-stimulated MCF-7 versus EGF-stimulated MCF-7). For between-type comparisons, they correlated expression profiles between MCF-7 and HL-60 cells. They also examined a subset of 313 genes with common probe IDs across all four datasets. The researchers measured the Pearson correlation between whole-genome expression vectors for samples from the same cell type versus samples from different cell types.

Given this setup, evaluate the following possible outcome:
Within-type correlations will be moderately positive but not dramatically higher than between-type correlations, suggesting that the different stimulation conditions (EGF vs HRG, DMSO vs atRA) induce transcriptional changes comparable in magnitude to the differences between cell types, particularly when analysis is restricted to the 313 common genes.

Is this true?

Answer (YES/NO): NO